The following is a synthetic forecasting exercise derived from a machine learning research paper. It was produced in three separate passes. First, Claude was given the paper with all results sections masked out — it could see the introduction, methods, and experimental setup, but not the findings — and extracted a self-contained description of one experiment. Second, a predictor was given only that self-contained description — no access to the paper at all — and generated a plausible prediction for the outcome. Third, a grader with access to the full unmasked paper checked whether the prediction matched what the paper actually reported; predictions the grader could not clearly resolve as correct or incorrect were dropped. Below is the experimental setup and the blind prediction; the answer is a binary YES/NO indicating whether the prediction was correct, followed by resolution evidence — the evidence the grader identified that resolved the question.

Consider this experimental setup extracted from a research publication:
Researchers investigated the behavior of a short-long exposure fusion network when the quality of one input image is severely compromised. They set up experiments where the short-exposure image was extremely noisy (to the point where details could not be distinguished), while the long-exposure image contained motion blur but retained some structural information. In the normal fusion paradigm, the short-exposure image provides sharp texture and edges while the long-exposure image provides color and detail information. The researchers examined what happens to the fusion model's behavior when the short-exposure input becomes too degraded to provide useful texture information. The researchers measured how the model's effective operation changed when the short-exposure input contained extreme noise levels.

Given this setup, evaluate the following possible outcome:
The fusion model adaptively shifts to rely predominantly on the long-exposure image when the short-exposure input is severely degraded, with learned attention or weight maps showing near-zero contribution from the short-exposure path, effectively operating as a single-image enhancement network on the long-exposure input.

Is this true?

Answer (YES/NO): NO